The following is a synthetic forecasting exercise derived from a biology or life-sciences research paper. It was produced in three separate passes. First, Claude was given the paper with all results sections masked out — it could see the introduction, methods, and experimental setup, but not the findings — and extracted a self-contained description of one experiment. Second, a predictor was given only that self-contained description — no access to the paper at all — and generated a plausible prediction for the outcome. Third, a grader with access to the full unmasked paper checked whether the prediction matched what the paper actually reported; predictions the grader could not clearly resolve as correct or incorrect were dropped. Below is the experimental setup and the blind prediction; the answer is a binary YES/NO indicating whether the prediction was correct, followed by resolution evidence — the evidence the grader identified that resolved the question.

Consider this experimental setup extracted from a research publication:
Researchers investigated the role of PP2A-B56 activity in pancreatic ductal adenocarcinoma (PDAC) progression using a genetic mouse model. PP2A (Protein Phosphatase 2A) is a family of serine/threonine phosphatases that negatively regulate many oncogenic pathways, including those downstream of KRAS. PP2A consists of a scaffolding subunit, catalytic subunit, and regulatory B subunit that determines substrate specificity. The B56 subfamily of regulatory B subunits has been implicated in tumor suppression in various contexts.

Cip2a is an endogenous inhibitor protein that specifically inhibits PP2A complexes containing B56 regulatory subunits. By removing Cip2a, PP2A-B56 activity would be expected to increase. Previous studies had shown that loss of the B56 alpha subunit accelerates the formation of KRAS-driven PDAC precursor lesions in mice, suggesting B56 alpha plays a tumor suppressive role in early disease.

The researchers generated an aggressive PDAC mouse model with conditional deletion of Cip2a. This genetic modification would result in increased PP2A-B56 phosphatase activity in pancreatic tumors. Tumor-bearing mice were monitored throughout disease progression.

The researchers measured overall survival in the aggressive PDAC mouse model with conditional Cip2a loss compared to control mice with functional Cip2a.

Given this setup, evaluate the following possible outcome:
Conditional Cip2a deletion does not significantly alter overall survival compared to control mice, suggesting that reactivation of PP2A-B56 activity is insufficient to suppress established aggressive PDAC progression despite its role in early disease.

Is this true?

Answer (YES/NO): NO